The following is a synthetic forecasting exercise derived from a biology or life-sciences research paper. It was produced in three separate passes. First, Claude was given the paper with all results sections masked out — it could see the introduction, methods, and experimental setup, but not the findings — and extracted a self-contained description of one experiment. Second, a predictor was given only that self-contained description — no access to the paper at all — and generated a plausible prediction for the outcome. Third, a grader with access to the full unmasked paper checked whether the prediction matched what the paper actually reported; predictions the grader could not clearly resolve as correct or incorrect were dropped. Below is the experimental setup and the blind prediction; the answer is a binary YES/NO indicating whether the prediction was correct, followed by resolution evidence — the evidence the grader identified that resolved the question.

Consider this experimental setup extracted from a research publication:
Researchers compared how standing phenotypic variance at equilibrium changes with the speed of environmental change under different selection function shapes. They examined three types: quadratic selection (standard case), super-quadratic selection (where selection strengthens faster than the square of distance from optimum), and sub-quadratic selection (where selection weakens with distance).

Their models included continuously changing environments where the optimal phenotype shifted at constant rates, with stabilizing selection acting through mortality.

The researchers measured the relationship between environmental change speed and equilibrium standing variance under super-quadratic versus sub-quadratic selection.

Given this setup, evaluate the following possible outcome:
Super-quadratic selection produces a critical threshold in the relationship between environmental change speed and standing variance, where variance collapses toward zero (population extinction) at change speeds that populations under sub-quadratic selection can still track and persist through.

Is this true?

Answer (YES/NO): NO